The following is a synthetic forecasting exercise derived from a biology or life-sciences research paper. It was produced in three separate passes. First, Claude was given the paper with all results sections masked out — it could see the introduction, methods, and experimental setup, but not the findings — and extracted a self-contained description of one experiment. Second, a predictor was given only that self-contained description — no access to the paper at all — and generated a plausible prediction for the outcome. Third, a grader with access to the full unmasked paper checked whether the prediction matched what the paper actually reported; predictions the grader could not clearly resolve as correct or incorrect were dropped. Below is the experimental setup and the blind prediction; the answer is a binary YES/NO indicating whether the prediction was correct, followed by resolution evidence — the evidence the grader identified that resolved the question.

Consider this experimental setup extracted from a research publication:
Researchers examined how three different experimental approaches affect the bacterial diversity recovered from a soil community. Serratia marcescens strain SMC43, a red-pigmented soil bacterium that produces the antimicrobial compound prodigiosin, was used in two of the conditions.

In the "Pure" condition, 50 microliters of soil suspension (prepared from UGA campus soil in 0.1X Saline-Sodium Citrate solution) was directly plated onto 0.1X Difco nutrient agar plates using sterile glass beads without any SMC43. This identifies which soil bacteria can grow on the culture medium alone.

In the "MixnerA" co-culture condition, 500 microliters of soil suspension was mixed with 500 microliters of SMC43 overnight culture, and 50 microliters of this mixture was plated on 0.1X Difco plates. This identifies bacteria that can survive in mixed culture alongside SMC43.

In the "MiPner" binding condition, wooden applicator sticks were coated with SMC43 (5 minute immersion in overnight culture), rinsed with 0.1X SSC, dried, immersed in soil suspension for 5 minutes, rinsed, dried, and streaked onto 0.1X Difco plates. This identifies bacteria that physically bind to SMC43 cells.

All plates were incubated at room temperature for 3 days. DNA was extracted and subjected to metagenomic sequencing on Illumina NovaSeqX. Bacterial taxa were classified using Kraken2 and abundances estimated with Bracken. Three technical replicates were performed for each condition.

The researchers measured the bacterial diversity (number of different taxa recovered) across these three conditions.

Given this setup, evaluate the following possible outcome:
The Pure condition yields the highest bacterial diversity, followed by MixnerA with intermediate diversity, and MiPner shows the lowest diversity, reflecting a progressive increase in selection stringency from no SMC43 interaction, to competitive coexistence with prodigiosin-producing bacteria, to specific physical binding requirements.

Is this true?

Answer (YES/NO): YES